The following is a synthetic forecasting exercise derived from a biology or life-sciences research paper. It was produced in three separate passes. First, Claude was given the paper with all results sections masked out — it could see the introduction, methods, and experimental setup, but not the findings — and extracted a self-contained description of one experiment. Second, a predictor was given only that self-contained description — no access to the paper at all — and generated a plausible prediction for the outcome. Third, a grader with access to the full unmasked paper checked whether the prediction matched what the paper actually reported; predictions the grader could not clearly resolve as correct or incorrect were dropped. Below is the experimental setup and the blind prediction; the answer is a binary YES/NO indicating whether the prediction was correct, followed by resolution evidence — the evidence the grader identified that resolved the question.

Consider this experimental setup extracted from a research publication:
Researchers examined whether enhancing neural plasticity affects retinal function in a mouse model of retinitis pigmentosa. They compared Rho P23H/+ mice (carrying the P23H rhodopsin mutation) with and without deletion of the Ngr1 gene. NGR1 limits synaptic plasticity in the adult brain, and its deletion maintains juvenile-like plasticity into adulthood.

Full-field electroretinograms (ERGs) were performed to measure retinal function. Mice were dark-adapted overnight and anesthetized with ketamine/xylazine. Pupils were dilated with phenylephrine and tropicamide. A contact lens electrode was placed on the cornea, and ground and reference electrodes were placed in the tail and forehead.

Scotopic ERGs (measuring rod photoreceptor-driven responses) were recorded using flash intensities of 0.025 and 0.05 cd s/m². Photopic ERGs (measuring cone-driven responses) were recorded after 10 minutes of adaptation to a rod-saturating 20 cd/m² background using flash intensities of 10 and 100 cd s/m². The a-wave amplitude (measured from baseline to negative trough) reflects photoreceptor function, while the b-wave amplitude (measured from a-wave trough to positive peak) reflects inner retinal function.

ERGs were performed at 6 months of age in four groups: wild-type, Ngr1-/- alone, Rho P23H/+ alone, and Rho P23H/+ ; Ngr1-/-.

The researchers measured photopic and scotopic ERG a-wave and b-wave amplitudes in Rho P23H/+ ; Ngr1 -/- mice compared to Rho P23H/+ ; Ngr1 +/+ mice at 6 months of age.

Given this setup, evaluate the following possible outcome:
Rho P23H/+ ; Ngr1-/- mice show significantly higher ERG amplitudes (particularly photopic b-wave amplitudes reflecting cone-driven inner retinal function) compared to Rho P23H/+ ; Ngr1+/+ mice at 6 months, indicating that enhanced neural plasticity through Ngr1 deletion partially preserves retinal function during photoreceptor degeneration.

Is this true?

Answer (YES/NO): NO